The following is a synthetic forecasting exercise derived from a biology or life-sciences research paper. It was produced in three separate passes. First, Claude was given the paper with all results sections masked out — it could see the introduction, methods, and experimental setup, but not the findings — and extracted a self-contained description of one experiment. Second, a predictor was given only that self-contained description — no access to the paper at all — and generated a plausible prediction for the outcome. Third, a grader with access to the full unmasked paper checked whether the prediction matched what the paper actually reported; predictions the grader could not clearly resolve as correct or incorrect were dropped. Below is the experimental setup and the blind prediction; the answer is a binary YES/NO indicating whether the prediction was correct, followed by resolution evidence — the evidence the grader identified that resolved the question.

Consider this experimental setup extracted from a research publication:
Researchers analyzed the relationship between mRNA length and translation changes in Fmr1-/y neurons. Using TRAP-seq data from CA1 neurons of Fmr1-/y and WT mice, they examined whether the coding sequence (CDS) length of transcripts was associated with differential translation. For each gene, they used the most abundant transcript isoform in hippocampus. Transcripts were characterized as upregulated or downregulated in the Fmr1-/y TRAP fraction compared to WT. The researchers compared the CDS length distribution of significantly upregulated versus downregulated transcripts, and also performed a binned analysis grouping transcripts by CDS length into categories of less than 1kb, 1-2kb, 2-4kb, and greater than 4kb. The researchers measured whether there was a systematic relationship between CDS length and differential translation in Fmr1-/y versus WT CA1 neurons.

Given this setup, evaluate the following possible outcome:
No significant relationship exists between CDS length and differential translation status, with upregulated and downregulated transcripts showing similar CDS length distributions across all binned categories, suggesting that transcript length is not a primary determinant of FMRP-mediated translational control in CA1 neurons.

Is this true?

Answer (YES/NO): NO